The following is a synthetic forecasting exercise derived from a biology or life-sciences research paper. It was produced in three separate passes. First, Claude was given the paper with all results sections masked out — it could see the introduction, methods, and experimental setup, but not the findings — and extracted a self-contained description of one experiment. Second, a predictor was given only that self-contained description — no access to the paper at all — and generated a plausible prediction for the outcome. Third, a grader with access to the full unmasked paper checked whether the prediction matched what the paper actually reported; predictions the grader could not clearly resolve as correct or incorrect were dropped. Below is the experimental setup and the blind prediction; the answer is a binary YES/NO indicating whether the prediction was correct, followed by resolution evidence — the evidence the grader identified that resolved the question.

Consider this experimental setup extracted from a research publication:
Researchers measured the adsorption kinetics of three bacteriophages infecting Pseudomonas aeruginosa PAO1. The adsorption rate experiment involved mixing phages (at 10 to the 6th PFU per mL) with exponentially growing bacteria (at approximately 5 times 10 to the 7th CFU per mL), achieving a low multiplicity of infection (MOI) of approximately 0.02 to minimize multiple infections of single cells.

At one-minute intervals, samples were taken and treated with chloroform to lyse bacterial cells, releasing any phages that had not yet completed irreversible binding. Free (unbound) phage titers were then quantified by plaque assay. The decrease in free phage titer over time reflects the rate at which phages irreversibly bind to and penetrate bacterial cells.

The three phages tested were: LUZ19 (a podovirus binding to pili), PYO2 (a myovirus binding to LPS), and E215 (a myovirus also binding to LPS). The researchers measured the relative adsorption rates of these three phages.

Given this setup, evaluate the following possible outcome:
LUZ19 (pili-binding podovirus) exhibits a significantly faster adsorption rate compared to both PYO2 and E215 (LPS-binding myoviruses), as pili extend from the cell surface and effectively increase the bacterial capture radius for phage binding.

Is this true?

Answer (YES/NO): NO